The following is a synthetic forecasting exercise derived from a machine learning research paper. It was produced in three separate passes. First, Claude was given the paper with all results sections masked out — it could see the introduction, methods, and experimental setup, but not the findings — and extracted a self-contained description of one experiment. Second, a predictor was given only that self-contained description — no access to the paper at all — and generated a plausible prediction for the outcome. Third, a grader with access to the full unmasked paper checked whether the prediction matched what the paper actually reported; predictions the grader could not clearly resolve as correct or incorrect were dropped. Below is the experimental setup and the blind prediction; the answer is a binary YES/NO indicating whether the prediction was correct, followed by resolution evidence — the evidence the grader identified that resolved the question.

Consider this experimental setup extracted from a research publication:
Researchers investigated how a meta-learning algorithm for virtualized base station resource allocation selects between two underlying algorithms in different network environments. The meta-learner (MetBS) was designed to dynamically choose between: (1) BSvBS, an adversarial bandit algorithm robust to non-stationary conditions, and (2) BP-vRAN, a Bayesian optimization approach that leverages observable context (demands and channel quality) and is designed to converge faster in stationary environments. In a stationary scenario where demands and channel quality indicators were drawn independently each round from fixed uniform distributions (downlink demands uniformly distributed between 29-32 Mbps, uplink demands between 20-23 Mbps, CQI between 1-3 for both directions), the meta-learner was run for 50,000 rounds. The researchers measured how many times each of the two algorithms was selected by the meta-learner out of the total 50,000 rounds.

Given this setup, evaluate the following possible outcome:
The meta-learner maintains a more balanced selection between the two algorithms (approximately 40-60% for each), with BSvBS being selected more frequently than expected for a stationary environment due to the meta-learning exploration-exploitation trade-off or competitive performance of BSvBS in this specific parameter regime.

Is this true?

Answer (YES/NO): NO